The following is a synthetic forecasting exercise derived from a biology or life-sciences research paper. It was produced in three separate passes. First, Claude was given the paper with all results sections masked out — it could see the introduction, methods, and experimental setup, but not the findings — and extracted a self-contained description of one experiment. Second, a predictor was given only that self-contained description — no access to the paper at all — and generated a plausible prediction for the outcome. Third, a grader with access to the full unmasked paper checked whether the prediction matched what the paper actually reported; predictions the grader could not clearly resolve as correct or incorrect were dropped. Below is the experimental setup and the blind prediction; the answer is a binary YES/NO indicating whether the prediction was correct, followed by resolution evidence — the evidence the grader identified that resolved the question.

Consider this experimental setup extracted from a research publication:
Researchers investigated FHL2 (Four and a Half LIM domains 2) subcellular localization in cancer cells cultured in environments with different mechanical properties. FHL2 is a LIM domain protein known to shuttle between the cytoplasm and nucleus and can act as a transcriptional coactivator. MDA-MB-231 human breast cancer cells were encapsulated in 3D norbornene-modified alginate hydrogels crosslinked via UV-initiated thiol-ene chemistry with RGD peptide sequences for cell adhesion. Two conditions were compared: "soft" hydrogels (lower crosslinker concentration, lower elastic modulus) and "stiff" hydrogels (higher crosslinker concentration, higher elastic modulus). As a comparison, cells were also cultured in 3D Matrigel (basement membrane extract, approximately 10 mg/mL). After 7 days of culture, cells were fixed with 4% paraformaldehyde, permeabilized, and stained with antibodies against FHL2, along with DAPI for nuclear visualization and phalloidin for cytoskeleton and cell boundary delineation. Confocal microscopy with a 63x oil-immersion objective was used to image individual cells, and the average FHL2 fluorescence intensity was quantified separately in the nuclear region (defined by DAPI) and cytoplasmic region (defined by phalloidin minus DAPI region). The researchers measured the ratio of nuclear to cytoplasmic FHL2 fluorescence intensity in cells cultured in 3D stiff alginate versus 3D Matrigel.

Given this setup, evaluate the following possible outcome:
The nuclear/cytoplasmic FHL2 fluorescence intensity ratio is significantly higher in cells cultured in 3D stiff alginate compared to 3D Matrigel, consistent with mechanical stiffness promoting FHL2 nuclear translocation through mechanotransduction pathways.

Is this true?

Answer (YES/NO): YES